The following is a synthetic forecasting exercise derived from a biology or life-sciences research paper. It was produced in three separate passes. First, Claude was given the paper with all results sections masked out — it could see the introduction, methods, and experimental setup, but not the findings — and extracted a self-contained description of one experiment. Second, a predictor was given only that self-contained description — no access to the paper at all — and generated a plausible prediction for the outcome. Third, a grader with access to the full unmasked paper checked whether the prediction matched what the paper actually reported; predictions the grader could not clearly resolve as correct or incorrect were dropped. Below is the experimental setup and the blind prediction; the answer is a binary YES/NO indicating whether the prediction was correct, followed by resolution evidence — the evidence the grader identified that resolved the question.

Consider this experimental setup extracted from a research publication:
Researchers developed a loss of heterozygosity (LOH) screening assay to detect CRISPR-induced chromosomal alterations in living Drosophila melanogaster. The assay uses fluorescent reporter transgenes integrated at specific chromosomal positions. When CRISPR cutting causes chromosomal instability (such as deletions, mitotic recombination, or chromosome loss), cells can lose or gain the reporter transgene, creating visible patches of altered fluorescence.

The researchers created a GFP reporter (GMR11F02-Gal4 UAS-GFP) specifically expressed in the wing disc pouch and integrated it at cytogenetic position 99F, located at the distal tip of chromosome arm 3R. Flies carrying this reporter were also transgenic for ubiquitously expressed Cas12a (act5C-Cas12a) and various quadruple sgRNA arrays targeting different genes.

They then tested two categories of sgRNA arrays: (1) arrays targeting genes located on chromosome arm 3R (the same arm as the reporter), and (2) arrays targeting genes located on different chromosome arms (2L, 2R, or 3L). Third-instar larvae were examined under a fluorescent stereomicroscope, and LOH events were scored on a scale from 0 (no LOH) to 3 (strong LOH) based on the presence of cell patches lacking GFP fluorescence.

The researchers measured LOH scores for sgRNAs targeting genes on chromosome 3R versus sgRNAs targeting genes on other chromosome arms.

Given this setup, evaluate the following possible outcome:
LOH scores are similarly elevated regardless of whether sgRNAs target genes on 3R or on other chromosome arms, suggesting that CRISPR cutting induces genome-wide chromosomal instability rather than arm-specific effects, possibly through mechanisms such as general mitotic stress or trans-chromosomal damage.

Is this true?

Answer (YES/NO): NO